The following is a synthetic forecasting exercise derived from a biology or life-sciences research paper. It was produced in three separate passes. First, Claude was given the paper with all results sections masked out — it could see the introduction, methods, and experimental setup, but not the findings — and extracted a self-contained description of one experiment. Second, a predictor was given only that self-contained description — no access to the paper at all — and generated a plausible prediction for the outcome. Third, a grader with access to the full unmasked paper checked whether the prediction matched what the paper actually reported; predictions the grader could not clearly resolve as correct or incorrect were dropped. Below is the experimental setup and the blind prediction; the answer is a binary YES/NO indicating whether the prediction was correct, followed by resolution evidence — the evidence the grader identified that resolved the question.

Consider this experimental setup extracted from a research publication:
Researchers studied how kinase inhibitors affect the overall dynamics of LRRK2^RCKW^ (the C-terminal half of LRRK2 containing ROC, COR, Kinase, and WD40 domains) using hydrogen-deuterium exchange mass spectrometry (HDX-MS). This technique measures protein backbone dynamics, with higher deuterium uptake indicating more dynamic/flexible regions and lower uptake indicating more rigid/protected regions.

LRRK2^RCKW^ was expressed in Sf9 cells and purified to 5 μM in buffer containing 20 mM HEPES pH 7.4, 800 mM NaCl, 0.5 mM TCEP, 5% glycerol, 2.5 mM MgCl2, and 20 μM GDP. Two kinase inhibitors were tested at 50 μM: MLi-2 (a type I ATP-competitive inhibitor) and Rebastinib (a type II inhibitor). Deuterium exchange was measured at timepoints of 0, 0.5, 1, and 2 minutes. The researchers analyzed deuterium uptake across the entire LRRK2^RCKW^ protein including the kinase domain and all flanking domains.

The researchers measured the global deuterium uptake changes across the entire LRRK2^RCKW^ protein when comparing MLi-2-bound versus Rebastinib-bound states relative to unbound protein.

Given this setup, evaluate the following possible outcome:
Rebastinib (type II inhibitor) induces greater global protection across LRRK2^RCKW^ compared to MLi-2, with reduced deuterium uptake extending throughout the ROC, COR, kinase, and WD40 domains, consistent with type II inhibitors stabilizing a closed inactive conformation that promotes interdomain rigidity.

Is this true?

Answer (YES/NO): NO